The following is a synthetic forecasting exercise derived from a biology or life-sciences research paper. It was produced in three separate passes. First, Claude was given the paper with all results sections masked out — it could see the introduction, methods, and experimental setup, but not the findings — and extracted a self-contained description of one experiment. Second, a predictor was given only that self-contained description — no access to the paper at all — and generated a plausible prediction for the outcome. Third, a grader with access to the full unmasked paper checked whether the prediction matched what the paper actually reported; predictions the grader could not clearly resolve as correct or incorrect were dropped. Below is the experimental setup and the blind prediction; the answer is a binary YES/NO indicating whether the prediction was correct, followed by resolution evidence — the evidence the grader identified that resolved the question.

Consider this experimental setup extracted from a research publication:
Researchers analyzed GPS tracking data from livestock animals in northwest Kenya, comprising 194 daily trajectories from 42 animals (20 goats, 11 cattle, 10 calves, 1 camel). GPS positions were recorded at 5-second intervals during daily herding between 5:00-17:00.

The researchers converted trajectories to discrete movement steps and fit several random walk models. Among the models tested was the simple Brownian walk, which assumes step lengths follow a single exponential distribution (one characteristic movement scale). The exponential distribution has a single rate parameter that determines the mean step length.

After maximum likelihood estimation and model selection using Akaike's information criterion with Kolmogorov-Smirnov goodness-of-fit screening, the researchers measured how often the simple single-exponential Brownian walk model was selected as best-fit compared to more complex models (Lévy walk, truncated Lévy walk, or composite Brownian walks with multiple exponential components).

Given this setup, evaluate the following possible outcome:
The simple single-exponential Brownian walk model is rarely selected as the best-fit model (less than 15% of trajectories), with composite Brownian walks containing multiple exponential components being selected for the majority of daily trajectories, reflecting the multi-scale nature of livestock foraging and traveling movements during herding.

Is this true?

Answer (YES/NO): YES